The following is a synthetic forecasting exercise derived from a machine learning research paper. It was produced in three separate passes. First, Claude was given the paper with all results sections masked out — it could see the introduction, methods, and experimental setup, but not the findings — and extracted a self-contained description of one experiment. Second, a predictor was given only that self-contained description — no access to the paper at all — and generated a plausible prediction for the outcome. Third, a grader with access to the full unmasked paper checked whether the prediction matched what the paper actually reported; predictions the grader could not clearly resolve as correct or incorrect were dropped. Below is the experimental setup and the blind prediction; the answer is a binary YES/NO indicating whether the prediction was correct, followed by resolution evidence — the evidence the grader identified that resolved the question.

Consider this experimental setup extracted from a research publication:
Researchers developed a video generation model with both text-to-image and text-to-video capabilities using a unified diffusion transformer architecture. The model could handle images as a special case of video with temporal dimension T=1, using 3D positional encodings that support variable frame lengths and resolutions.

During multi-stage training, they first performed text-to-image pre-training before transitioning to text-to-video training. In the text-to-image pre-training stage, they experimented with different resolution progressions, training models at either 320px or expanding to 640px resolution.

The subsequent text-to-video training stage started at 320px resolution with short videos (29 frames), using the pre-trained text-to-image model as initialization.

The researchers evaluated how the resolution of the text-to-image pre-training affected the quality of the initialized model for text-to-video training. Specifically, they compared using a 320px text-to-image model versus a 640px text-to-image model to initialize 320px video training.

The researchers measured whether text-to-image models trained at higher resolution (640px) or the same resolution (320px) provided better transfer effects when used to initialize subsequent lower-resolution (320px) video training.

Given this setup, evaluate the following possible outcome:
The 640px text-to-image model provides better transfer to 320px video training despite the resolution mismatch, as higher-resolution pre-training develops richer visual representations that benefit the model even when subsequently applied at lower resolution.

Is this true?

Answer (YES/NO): YES